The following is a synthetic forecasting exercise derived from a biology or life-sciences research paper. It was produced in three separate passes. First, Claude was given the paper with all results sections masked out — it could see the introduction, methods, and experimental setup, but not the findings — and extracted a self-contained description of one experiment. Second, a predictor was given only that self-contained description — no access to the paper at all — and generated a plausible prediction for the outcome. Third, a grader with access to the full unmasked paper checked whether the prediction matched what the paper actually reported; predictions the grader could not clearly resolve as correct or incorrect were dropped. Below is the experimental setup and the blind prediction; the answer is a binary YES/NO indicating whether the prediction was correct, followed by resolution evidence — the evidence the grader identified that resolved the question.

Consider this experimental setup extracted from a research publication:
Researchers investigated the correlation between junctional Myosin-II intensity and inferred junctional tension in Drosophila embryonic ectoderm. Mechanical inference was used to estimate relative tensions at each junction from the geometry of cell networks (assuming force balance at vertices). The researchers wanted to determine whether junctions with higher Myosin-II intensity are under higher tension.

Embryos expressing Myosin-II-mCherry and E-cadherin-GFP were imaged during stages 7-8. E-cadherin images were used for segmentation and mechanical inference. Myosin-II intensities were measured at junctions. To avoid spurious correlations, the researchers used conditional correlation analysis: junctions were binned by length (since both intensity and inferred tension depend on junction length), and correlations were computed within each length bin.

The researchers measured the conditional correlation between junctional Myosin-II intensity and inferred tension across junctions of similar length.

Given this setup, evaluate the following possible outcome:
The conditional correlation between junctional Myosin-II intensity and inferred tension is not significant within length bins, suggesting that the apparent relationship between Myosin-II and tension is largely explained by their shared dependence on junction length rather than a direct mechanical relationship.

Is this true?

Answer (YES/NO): NO